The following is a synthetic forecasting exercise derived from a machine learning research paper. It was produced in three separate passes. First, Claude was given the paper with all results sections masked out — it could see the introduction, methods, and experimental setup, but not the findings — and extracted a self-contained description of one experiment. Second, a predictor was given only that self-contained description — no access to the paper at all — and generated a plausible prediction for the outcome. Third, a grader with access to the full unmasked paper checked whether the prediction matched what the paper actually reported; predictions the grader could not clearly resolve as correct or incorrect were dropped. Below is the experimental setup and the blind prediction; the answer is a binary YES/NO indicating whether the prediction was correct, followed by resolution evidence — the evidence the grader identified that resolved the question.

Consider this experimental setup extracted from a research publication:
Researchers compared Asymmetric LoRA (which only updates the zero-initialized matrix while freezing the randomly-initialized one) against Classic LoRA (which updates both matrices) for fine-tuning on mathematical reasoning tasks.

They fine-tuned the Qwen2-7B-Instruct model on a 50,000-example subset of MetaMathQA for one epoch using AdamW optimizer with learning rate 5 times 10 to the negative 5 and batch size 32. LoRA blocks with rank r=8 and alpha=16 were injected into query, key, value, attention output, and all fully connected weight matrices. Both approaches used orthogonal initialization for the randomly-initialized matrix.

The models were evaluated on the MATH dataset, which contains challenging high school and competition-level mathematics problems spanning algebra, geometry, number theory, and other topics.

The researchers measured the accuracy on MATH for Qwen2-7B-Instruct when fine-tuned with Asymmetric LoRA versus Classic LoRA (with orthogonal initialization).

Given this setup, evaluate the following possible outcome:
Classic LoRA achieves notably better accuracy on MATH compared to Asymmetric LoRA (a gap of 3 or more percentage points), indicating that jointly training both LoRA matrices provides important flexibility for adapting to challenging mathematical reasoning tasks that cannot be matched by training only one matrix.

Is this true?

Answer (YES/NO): NO